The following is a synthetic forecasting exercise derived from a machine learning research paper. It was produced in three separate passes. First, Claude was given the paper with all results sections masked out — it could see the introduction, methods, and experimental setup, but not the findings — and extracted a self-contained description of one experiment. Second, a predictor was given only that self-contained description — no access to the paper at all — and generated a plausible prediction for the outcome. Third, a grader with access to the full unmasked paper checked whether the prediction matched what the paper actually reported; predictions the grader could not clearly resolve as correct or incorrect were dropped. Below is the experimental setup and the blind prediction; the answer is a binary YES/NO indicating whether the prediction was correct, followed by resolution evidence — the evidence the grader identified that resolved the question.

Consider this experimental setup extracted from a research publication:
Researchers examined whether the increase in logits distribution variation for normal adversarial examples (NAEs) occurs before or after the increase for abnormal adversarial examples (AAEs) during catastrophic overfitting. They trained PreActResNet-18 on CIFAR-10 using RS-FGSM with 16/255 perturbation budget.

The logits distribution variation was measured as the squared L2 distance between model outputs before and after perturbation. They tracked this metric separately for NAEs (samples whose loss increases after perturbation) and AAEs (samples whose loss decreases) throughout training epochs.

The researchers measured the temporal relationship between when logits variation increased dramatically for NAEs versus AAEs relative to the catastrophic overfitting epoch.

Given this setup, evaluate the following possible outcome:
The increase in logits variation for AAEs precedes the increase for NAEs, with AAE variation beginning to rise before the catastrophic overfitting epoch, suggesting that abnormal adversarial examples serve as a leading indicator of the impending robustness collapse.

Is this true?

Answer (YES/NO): NO